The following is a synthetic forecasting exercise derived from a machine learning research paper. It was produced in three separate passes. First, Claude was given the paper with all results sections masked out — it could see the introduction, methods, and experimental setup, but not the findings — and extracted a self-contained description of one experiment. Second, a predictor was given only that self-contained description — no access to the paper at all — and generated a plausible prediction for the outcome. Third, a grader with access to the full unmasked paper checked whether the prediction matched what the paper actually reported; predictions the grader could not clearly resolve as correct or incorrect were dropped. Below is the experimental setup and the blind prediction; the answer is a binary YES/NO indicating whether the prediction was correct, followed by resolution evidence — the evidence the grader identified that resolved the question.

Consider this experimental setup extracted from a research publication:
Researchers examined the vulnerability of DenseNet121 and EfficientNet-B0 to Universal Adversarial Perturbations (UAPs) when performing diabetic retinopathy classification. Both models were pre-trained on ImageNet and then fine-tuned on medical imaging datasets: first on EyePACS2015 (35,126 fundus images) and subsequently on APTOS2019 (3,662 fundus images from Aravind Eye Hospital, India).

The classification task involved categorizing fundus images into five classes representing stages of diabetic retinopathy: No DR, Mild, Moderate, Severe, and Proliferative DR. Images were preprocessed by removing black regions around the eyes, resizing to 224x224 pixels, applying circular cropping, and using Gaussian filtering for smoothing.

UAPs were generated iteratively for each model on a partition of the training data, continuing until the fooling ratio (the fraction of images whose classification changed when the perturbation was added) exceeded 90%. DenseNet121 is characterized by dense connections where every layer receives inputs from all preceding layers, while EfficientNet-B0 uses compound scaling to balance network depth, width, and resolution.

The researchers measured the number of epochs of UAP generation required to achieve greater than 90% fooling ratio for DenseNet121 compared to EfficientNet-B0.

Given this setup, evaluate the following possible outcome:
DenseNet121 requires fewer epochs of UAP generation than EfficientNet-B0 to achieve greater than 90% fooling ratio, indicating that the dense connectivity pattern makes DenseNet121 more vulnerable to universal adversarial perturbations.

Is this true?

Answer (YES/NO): YES